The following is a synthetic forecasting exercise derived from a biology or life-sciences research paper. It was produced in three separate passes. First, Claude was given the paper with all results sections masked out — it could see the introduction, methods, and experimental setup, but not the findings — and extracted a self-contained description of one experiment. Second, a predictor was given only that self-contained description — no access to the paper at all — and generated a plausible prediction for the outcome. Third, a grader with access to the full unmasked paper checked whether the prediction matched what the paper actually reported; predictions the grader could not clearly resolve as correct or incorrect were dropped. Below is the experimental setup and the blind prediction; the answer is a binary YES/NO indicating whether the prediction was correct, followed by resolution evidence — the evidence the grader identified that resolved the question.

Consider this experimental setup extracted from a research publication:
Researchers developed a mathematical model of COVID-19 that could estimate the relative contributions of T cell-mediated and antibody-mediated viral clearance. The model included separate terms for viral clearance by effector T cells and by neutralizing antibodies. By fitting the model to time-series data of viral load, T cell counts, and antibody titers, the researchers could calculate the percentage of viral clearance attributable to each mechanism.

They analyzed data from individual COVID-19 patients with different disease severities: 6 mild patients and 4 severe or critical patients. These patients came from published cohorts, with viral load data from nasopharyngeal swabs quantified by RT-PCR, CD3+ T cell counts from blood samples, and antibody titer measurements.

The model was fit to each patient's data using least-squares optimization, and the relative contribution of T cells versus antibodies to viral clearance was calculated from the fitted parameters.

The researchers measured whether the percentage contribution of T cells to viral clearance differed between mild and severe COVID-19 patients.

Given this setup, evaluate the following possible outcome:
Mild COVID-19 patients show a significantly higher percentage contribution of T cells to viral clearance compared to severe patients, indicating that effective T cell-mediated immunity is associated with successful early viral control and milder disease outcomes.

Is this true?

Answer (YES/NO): YES